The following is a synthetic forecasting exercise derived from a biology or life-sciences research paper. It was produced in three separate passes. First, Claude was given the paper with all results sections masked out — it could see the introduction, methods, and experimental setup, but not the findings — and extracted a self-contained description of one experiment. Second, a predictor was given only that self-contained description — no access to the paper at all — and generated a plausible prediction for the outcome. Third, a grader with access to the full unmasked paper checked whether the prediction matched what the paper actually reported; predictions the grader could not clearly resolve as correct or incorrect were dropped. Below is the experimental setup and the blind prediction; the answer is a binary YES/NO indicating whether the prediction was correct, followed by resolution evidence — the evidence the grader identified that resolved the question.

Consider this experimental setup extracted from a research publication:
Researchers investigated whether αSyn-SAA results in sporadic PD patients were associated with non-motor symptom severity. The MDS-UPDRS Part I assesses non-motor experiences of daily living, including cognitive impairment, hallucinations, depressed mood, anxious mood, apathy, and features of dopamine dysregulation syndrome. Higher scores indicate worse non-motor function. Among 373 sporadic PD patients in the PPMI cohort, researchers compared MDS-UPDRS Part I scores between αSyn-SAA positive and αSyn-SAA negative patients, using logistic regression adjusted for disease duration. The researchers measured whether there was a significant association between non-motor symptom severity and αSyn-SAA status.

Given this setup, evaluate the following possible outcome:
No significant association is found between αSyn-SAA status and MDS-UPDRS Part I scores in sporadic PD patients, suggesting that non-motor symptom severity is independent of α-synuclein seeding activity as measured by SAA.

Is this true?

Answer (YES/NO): NO